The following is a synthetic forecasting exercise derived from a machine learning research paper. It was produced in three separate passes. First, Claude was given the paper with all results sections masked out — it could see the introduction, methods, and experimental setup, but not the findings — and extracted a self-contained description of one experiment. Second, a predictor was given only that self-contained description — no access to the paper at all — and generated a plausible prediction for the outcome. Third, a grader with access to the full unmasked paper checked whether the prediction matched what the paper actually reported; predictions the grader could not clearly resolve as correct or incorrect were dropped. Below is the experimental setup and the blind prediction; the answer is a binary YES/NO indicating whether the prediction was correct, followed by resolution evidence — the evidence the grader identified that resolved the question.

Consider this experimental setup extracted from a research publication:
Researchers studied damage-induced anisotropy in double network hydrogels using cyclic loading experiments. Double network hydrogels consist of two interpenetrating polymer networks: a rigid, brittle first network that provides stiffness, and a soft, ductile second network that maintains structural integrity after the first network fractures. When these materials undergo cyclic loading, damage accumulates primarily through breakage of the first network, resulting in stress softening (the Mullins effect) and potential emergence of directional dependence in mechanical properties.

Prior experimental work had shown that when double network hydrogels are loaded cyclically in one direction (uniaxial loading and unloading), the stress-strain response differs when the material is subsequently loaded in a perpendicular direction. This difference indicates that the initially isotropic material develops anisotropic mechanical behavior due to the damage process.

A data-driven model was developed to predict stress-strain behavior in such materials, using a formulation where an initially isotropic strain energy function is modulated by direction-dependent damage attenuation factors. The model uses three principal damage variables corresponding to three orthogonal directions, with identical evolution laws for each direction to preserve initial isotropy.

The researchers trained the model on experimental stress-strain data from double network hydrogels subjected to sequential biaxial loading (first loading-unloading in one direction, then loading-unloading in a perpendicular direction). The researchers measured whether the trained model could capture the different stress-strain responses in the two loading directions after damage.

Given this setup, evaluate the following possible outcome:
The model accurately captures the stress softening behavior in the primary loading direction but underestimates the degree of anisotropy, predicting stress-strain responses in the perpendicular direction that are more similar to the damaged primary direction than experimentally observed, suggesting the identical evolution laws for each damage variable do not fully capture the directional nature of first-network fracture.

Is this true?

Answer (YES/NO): NO